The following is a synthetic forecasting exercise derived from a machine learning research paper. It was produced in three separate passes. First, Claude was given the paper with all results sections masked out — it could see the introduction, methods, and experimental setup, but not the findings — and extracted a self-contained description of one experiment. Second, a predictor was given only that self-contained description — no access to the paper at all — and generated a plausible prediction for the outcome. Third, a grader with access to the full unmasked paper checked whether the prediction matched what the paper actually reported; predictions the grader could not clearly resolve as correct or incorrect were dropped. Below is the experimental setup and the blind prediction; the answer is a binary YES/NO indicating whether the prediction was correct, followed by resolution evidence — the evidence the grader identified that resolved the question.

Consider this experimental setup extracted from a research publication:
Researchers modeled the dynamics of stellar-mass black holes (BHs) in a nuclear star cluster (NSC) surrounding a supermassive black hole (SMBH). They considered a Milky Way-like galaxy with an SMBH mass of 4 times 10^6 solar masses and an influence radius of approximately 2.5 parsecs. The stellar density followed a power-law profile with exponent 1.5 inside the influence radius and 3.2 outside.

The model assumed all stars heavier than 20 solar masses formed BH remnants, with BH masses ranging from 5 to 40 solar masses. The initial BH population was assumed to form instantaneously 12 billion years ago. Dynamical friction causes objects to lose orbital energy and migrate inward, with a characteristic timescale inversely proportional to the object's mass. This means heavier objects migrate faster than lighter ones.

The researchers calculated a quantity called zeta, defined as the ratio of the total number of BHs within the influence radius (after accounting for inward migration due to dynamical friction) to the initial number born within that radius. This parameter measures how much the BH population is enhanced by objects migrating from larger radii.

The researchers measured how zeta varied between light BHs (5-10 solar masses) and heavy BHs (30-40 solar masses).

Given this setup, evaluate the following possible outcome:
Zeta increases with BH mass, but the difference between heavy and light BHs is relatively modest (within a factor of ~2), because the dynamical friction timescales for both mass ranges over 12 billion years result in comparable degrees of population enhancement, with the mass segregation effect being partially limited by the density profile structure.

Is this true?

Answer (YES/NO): YES